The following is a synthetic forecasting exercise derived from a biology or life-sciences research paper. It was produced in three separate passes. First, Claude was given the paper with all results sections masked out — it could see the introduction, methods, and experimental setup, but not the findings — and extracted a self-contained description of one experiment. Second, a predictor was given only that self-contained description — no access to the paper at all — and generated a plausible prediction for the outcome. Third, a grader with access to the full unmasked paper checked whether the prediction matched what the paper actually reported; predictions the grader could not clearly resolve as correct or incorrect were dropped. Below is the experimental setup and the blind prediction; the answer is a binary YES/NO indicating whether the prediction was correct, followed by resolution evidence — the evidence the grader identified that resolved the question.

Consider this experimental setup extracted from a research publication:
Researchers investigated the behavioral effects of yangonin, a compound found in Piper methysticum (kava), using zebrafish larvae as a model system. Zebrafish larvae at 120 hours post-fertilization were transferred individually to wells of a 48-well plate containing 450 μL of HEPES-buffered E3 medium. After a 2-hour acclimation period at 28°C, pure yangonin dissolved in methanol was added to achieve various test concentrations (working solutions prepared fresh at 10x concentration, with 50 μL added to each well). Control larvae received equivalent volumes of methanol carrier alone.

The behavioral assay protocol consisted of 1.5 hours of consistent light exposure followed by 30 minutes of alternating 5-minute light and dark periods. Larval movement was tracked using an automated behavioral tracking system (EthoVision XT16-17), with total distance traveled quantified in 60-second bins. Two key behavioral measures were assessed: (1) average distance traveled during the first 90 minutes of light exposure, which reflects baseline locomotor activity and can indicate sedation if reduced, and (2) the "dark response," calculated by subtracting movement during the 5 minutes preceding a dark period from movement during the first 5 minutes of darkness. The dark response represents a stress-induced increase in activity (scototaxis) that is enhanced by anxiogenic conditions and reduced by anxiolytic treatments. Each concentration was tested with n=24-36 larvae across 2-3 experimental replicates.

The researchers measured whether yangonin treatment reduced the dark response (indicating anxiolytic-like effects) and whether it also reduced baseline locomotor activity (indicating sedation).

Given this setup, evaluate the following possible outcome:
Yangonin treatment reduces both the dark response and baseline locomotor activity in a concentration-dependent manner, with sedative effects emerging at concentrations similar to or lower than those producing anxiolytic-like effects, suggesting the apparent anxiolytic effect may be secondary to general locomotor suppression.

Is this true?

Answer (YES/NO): NO